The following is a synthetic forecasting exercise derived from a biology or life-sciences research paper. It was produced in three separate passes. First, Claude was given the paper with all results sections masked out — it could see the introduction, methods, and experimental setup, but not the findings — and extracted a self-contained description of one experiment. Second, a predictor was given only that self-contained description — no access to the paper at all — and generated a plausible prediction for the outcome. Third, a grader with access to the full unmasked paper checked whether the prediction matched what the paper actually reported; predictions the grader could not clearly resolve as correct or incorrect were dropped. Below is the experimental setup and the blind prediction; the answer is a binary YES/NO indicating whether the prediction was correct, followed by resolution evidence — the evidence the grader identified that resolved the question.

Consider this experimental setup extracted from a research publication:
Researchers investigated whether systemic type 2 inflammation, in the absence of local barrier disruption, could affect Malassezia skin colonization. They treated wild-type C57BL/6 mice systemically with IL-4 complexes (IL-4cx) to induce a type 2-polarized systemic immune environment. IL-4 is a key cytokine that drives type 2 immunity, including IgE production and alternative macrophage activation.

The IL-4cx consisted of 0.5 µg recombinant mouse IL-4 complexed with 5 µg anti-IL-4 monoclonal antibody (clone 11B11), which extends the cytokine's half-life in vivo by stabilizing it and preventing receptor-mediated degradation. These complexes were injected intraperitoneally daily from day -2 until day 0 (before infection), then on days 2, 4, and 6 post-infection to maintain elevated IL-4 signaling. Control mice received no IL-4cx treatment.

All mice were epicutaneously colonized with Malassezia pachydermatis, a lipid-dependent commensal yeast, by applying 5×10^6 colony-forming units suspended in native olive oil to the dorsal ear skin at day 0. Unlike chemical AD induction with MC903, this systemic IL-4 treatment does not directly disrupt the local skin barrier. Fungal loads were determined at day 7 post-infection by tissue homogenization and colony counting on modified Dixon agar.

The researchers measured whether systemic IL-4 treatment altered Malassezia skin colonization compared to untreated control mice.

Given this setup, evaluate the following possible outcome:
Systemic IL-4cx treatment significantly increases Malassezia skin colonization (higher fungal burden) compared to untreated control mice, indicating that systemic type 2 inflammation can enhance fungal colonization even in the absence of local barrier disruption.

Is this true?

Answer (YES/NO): NO